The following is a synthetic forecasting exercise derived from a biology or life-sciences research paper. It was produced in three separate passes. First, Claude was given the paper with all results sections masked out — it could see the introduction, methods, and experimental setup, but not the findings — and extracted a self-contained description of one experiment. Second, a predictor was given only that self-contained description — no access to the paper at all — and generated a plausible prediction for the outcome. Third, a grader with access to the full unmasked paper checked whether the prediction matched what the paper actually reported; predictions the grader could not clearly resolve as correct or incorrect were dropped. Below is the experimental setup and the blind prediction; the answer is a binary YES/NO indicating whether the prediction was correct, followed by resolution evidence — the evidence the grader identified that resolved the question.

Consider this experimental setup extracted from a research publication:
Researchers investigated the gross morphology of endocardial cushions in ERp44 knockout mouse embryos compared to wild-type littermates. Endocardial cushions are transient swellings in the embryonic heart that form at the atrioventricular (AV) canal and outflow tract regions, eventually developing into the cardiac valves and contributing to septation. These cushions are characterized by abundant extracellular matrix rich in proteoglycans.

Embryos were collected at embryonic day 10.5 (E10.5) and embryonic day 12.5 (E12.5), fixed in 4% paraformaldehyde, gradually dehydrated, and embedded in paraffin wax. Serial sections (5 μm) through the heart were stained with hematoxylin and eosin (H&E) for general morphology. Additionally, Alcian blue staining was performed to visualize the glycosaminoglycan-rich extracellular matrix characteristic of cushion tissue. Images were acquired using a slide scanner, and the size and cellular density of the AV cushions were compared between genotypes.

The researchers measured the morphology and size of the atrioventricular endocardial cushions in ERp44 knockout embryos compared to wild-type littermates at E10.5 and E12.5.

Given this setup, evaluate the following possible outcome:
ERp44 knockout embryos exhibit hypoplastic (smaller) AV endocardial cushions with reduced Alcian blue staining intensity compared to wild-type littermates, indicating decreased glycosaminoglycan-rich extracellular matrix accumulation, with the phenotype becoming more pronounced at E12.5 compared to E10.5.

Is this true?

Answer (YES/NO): NO